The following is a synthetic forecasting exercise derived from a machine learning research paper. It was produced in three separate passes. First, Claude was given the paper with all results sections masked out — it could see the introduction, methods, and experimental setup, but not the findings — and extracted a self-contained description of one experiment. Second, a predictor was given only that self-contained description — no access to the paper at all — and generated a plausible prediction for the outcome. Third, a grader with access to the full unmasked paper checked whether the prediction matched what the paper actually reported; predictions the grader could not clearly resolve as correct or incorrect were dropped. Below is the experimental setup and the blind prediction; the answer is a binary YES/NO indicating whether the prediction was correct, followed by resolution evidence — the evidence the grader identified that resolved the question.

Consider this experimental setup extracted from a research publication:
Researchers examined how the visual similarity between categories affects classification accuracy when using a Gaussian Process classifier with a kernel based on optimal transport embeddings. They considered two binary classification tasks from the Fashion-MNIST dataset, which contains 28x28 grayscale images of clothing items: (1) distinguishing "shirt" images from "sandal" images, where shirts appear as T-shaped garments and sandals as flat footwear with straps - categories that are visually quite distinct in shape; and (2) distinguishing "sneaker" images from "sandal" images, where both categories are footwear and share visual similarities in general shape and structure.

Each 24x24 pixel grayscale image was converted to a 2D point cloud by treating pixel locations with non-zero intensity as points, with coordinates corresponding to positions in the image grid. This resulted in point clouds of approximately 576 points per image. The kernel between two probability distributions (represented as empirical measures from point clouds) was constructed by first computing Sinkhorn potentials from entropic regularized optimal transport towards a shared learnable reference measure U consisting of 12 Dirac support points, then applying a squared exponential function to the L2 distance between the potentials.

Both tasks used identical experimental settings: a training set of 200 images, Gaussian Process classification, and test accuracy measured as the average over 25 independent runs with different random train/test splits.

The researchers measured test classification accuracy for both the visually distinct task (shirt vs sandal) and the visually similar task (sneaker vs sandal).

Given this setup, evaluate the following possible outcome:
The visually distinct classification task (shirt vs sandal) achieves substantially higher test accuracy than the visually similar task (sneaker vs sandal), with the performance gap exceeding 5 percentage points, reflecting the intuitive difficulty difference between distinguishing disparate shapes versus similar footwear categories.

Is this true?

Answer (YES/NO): YES